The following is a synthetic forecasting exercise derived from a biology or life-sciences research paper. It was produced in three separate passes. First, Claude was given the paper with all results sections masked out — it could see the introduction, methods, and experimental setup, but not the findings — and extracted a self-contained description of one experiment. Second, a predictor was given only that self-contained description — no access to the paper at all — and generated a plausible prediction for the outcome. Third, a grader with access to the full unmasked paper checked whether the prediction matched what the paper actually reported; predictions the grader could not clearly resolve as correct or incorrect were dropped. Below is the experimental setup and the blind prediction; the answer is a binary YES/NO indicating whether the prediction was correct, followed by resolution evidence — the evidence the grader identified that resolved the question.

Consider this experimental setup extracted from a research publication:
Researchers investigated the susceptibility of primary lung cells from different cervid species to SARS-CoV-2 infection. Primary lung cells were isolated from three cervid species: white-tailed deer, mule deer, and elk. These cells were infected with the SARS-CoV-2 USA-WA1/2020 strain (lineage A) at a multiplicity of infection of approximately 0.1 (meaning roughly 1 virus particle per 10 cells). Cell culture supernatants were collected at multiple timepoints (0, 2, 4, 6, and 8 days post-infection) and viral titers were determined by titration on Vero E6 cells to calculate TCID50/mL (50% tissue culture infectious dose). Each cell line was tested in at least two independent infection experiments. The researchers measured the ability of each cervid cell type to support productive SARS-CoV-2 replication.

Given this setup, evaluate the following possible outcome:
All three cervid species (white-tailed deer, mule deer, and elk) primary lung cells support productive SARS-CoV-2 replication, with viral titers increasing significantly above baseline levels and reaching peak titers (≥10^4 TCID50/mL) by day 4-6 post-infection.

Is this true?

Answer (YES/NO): NO